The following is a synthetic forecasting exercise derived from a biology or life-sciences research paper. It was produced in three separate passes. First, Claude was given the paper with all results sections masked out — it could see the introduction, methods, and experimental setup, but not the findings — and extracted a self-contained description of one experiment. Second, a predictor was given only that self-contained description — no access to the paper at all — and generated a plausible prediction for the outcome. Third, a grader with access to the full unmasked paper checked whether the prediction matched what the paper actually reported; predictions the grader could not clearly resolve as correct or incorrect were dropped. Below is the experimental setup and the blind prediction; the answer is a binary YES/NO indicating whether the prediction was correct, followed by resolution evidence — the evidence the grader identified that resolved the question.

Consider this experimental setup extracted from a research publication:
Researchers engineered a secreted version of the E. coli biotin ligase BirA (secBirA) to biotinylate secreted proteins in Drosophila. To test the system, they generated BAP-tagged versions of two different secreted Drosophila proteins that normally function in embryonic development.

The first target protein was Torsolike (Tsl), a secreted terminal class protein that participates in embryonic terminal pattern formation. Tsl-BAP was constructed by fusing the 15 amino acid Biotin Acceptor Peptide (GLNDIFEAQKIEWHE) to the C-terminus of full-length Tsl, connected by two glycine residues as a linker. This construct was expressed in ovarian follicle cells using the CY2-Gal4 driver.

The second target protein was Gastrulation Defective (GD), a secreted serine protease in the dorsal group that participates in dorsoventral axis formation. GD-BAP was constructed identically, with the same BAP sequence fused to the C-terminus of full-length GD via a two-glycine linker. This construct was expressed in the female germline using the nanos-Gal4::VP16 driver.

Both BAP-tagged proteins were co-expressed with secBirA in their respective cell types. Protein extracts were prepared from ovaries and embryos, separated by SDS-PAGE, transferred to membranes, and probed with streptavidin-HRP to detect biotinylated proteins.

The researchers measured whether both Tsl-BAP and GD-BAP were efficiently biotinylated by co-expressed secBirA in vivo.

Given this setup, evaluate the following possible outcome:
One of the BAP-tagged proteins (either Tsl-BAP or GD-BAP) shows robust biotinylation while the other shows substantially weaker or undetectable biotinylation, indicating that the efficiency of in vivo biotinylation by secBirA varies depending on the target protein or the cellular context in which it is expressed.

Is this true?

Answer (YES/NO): YES